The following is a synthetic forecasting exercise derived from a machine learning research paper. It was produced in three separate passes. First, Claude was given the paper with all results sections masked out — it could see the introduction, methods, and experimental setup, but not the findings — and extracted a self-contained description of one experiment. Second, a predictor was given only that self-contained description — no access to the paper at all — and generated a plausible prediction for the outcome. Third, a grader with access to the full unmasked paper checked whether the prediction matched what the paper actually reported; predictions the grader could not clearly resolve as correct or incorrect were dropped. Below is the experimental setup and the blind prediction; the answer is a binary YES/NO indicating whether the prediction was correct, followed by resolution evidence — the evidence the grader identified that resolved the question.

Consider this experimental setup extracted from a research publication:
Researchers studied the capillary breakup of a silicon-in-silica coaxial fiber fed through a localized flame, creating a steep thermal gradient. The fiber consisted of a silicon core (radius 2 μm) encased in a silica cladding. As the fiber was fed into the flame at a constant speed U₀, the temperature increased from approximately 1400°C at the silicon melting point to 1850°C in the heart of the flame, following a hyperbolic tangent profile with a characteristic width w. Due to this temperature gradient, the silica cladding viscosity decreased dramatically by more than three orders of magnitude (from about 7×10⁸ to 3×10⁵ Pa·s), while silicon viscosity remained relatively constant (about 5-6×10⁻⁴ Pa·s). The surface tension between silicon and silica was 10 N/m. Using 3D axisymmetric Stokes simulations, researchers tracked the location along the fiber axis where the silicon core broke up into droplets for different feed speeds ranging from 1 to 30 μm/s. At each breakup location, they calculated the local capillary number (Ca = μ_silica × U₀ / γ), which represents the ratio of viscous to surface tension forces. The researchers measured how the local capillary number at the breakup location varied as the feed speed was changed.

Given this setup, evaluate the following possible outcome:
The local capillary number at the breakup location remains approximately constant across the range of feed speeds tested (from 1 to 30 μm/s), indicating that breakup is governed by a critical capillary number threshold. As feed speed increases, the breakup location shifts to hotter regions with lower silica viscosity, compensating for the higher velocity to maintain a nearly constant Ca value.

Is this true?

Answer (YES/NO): YES